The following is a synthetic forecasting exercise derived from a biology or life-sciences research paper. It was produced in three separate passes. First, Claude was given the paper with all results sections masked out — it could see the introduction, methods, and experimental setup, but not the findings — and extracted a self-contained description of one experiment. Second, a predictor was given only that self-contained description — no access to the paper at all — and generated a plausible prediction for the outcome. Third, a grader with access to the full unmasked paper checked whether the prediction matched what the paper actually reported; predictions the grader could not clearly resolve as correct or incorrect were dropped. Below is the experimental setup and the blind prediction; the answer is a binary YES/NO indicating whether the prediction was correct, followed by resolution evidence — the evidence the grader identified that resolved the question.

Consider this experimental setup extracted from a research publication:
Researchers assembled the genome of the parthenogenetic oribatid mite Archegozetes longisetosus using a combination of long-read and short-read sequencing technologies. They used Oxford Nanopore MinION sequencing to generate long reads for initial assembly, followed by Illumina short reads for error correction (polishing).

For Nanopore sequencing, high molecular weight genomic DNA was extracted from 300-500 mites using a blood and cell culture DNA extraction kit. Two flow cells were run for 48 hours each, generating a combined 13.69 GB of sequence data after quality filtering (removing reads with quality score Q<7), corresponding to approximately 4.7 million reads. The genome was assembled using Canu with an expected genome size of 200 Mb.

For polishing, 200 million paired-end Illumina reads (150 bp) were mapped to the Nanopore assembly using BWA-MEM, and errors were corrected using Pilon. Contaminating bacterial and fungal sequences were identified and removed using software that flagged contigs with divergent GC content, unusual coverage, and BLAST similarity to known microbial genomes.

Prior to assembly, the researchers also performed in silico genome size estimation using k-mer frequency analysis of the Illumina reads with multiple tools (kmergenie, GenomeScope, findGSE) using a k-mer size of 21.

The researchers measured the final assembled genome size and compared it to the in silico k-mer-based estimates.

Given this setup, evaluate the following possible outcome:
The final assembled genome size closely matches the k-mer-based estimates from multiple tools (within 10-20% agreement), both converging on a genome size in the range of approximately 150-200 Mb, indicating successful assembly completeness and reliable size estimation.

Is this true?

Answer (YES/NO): NO